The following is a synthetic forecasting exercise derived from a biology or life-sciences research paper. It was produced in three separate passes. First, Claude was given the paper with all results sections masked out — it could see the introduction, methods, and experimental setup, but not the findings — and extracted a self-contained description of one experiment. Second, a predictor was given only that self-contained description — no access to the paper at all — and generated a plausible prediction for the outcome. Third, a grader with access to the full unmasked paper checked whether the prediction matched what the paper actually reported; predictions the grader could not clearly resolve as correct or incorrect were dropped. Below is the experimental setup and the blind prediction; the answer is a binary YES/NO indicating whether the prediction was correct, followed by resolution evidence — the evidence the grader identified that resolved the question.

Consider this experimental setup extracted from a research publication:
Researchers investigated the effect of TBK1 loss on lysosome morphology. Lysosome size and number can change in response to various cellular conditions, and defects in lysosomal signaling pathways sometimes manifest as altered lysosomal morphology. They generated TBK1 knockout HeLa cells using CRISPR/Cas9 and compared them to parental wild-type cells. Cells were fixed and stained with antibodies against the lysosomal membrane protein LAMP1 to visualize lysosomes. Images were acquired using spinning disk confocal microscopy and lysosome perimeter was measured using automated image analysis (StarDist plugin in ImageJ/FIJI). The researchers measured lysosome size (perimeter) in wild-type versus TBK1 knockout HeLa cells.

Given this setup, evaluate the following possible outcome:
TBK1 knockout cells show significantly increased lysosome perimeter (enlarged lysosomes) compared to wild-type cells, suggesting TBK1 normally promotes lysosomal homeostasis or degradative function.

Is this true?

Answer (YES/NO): YES